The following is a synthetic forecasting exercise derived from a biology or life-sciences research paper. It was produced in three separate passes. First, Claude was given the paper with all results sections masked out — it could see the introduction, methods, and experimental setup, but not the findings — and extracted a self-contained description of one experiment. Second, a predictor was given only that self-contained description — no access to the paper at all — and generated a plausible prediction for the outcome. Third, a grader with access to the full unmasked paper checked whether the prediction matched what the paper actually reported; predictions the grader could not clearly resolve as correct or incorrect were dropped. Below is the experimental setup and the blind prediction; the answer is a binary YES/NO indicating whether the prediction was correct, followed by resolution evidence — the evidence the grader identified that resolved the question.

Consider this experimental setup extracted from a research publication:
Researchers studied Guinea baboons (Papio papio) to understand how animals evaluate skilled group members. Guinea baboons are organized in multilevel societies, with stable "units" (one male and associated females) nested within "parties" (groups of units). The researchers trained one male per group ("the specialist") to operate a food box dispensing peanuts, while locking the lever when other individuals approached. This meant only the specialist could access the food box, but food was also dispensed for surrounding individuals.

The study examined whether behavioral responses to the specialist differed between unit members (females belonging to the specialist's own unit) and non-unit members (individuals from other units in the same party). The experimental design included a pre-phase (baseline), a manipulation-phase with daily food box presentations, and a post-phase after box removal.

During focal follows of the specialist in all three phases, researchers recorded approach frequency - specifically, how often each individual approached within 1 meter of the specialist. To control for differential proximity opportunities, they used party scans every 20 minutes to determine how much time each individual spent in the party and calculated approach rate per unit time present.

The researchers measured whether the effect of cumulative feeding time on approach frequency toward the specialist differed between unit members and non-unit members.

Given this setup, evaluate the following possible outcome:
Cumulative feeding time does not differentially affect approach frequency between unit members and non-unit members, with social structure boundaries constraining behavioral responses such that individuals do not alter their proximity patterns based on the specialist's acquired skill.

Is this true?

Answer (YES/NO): YES